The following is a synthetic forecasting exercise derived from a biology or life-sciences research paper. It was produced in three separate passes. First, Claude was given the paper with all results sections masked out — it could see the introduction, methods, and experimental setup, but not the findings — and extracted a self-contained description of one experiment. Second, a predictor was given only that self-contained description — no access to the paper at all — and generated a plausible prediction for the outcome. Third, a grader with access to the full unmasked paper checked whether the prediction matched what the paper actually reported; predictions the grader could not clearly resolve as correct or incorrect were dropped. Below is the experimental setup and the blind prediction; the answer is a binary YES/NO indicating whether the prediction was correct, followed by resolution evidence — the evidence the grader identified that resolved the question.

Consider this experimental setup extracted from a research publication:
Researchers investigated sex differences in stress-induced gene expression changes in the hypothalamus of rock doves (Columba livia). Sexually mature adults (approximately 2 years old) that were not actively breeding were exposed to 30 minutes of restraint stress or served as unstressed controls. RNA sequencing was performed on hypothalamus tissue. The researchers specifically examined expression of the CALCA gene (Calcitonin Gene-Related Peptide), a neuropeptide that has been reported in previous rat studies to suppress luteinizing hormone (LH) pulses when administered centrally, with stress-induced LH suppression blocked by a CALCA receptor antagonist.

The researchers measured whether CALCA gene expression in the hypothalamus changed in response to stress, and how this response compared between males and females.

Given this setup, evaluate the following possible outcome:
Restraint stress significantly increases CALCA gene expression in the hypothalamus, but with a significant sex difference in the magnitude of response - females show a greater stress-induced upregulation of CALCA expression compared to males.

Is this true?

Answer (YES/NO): NO